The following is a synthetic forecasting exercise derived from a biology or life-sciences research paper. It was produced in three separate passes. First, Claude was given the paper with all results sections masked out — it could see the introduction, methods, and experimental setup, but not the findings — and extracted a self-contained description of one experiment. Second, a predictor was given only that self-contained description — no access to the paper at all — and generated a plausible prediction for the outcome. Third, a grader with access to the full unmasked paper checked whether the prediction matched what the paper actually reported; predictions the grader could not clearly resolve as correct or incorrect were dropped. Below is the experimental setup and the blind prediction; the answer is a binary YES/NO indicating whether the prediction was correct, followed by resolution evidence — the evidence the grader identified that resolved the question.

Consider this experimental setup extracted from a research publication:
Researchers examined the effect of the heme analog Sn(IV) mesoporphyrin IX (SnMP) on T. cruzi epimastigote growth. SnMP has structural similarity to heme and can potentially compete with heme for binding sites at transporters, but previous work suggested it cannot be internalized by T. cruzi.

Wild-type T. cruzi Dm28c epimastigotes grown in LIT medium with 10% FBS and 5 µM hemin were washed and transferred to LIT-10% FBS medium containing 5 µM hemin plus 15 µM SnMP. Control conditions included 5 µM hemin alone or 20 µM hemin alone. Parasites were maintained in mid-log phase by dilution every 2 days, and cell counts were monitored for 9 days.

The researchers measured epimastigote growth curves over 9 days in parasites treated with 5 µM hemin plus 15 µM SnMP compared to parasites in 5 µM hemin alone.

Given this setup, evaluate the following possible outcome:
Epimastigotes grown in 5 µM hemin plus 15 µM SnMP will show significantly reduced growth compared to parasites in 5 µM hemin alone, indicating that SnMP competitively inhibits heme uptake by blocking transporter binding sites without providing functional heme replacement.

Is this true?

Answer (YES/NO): NO